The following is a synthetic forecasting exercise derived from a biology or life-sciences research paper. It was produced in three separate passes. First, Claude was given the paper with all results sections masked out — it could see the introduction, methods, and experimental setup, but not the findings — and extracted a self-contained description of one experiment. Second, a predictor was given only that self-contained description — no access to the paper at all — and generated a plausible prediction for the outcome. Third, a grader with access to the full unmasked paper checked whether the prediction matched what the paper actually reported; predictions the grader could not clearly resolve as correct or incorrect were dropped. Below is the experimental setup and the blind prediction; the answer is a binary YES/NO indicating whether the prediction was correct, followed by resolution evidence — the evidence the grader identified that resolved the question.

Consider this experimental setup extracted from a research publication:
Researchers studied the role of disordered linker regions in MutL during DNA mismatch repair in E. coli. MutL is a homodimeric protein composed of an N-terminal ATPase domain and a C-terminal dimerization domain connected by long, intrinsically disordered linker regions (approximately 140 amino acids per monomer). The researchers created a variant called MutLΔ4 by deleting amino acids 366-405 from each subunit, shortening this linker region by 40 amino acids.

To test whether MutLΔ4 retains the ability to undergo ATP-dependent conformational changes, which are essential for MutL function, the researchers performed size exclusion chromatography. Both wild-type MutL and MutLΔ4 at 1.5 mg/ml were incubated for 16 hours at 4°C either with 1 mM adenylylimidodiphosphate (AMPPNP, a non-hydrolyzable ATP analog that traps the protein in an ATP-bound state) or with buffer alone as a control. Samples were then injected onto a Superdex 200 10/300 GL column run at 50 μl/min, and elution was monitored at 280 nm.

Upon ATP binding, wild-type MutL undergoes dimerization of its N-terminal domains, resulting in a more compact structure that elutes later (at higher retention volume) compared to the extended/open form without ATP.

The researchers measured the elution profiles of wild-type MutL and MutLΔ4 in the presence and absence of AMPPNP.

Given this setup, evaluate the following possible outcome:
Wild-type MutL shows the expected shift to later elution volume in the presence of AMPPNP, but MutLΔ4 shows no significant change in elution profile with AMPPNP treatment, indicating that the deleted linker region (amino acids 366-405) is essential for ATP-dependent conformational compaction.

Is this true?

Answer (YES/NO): NO